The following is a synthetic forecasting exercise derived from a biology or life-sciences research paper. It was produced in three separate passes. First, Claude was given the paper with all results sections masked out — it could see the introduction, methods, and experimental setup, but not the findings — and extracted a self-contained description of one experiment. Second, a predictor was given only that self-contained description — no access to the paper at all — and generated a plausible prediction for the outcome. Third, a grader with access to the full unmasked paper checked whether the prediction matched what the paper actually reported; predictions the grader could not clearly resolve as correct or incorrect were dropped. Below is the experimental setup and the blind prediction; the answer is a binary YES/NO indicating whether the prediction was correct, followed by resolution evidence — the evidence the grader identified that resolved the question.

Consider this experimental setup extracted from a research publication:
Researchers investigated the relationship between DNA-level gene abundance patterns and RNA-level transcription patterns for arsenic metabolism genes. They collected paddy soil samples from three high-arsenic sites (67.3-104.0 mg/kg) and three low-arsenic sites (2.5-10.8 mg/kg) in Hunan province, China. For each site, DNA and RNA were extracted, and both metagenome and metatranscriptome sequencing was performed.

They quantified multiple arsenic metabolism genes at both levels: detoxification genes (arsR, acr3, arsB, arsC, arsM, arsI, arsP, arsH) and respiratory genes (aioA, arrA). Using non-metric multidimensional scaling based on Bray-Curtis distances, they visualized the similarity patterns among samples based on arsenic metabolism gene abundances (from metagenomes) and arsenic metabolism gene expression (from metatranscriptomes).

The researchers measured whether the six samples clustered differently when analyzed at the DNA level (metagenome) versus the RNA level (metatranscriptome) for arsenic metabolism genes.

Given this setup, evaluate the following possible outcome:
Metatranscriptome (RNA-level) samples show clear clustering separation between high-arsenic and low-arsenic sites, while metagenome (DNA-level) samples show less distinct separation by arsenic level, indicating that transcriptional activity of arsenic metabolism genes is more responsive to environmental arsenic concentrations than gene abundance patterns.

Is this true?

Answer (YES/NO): YES